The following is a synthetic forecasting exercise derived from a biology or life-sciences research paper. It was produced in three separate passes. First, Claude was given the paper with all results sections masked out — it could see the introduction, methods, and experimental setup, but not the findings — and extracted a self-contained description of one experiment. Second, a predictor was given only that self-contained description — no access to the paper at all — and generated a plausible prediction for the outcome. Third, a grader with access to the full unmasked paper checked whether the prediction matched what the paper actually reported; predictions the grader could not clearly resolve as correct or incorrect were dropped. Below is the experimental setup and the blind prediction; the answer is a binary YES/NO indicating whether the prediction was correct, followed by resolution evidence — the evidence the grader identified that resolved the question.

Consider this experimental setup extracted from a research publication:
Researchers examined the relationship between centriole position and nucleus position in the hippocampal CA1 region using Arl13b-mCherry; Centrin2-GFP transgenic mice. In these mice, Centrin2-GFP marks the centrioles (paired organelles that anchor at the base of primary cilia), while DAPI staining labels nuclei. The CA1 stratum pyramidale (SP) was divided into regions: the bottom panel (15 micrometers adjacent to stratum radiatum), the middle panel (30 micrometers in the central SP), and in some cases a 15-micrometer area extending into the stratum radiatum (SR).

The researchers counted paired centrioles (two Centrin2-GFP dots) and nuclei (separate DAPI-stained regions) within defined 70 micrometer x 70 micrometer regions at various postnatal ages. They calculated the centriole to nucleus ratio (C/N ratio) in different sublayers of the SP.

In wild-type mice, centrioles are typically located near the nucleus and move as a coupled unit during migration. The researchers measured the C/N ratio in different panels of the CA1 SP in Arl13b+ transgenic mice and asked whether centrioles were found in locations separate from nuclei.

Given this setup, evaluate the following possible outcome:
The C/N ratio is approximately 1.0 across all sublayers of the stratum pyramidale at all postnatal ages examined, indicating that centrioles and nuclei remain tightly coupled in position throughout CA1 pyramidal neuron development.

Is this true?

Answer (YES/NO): NO